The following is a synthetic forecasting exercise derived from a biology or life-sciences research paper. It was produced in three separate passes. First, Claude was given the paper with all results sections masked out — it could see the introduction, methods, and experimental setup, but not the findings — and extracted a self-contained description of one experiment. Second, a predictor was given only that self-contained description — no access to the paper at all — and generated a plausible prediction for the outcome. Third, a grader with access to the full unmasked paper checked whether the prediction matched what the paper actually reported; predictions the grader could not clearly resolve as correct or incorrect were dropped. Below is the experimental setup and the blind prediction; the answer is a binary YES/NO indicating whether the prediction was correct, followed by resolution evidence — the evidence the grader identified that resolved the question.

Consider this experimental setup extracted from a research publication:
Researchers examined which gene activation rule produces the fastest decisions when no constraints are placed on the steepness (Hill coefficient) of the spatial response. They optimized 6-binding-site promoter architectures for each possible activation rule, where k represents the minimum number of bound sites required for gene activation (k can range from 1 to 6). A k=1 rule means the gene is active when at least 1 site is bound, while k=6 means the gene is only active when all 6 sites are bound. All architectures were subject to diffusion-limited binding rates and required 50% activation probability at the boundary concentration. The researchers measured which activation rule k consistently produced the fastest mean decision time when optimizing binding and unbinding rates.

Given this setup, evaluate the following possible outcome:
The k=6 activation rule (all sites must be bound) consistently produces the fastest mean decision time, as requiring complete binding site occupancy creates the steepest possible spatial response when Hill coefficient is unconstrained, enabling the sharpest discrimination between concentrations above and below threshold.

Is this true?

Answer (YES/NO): NO